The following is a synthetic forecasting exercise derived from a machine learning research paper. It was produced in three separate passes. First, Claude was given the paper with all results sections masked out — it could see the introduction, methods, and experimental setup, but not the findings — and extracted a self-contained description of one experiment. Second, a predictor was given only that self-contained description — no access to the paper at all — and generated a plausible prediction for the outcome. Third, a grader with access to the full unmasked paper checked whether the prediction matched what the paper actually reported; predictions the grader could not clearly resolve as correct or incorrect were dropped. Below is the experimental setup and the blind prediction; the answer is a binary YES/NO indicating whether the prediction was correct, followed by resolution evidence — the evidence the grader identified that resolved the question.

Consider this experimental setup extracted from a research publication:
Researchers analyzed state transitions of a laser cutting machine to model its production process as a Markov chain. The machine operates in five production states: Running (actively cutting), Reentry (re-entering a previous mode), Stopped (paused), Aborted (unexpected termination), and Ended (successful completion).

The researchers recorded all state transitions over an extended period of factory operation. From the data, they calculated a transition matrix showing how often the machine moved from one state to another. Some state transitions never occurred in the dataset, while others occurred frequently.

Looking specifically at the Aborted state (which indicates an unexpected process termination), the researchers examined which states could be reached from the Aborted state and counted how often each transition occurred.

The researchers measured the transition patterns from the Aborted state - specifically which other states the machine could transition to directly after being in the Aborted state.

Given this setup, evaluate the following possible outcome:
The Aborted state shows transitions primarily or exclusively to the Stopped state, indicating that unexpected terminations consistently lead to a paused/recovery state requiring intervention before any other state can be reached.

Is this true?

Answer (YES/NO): NO